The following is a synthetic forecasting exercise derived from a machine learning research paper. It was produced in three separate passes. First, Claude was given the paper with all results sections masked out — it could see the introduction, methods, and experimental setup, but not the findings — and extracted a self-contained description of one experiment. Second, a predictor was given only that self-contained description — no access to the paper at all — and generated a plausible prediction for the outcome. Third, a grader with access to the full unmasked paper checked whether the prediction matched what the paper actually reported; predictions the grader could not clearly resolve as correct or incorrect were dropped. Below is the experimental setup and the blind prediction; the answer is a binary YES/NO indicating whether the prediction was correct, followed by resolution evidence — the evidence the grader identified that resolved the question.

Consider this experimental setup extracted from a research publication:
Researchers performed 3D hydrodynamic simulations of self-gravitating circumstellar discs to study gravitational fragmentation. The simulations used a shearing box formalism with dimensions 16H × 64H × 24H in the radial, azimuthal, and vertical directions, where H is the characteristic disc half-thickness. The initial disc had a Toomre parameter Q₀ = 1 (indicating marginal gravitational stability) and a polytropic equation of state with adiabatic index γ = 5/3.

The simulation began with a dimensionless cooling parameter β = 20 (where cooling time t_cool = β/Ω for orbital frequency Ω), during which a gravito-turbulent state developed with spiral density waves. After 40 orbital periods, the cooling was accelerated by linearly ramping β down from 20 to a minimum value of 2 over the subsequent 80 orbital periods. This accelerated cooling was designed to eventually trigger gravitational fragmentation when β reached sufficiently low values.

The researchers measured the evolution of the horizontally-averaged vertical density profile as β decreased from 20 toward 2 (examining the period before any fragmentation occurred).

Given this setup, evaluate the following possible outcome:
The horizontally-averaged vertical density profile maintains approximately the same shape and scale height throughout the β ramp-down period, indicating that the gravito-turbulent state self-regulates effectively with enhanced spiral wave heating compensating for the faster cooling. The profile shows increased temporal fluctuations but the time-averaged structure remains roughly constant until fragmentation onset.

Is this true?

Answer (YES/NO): NO